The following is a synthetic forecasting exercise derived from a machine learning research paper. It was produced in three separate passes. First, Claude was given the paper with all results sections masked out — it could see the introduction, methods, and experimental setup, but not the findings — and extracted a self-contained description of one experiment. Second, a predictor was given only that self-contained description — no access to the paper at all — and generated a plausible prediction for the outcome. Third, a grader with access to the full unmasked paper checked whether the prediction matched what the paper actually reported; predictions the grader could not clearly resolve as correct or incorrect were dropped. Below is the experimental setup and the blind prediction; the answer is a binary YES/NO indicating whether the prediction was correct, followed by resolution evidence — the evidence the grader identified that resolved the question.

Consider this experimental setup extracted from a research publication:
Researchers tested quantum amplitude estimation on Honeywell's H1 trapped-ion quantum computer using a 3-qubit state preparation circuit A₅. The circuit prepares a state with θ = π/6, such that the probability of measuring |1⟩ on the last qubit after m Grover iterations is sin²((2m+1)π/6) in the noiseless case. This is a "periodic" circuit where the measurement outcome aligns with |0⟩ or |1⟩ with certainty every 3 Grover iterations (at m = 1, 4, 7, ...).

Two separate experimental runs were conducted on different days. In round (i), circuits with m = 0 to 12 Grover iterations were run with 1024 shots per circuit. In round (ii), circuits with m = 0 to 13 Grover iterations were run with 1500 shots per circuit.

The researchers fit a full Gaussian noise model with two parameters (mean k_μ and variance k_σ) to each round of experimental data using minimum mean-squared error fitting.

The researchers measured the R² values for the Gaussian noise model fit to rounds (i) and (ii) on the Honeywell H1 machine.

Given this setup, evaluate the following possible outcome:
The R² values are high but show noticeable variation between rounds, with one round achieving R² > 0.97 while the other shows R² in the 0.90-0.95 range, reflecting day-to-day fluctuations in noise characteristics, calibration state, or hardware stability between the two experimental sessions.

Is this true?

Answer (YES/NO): NO